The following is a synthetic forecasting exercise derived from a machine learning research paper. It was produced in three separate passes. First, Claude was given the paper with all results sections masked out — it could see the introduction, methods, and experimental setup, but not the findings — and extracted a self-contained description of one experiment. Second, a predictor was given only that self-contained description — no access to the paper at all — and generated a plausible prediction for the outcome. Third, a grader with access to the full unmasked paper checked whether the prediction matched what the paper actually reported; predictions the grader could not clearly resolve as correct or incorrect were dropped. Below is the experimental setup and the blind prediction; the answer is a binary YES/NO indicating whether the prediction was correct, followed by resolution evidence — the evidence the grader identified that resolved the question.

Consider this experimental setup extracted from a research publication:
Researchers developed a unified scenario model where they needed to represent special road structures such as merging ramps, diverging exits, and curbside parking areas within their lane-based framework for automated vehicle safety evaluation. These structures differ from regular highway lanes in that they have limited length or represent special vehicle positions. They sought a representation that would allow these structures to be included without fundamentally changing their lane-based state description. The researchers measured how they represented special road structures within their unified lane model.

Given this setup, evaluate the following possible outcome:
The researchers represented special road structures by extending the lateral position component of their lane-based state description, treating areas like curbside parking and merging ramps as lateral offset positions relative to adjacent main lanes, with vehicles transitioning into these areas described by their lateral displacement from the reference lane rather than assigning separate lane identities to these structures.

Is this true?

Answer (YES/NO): NO